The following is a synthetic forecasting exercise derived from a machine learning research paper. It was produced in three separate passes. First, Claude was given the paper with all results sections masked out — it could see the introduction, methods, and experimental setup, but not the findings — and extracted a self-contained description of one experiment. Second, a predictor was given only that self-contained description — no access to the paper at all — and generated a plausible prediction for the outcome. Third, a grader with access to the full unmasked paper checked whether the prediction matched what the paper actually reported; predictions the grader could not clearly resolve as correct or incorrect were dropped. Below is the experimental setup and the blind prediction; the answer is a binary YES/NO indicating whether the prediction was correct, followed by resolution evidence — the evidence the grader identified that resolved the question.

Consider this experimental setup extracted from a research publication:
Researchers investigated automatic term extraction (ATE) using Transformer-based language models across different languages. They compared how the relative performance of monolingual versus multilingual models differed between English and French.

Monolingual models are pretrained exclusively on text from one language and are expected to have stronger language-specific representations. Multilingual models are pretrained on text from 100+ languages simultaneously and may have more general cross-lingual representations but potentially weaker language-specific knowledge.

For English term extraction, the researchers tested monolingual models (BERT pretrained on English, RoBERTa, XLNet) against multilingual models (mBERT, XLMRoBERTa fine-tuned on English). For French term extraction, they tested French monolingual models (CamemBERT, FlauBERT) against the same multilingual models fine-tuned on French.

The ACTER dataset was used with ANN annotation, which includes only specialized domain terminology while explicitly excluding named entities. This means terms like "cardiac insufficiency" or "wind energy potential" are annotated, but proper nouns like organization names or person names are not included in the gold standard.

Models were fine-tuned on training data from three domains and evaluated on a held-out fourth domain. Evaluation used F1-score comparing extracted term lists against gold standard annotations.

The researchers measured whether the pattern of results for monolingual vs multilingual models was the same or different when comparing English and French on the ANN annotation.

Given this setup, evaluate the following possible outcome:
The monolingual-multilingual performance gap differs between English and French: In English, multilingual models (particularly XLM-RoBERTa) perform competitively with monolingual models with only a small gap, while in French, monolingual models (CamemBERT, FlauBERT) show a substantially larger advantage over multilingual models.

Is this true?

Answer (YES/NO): NO